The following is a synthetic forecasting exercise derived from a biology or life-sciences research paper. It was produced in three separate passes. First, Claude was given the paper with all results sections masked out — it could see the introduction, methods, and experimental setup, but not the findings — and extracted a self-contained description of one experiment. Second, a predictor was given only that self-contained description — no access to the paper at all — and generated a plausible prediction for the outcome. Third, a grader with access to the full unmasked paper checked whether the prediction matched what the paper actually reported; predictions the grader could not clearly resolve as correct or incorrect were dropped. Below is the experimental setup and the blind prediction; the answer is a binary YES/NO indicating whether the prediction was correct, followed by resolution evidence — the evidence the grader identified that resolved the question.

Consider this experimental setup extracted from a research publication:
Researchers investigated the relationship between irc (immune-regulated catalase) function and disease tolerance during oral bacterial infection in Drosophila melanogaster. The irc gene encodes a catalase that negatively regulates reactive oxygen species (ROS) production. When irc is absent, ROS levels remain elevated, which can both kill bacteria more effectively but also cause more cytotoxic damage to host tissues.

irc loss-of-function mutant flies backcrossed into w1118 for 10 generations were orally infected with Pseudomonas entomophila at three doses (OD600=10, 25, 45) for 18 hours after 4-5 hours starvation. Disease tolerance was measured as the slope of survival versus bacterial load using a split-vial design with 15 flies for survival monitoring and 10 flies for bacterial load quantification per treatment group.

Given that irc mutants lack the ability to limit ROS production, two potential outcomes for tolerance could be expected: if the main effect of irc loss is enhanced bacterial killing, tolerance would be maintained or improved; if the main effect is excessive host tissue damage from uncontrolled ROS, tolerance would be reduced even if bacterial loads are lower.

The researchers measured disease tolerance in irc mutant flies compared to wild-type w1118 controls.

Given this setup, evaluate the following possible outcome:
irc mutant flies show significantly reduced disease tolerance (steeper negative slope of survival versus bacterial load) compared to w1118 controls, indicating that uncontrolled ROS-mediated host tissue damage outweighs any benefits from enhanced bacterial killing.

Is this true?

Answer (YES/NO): YES